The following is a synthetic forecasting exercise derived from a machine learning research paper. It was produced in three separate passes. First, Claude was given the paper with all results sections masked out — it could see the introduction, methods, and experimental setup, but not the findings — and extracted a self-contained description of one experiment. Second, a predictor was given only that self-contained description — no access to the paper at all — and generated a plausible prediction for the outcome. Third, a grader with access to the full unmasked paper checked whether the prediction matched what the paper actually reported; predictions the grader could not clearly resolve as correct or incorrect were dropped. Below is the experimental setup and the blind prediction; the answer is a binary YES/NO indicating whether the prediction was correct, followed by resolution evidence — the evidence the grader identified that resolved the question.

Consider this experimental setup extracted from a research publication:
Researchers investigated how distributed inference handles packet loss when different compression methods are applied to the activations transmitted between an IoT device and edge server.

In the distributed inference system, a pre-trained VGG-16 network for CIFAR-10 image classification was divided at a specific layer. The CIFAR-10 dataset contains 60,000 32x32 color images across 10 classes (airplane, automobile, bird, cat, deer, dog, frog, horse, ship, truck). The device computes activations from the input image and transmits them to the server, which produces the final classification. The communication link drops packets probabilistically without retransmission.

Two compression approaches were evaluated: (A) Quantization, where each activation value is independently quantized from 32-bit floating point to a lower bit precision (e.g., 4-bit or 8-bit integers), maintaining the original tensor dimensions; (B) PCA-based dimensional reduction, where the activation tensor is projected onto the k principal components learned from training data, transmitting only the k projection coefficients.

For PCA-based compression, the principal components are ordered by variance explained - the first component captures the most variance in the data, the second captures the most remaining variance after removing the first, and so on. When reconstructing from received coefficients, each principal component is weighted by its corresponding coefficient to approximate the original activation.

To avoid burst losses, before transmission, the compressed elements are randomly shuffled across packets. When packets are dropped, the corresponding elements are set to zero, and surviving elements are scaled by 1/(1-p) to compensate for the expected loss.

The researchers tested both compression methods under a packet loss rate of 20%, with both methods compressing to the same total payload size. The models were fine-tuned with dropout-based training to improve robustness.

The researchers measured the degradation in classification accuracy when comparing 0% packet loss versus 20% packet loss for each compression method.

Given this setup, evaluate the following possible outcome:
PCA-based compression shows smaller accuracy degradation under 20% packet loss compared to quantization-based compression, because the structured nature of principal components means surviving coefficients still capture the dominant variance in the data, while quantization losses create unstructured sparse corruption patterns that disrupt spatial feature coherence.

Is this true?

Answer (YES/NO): NO